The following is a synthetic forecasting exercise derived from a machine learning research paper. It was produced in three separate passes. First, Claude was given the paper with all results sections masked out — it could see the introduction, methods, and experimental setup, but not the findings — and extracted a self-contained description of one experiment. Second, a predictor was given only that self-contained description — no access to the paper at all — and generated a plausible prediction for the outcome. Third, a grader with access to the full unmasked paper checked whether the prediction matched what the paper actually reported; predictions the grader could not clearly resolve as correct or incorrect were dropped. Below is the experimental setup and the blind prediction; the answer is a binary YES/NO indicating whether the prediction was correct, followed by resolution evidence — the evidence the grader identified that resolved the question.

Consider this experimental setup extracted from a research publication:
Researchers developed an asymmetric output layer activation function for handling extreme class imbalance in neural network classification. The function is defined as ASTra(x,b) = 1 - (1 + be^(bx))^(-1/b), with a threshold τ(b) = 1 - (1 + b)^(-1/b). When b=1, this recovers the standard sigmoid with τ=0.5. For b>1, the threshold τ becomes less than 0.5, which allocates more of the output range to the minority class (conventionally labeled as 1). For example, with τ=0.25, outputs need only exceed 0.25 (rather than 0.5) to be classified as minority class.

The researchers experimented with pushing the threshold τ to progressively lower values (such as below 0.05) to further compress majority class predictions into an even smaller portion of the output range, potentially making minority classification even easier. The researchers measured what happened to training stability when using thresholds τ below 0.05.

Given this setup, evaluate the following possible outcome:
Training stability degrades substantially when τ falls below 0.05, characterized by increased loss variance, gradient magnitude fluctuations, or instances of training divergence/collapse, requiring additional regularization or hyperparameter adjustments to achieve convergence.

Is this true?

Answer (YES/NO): NO